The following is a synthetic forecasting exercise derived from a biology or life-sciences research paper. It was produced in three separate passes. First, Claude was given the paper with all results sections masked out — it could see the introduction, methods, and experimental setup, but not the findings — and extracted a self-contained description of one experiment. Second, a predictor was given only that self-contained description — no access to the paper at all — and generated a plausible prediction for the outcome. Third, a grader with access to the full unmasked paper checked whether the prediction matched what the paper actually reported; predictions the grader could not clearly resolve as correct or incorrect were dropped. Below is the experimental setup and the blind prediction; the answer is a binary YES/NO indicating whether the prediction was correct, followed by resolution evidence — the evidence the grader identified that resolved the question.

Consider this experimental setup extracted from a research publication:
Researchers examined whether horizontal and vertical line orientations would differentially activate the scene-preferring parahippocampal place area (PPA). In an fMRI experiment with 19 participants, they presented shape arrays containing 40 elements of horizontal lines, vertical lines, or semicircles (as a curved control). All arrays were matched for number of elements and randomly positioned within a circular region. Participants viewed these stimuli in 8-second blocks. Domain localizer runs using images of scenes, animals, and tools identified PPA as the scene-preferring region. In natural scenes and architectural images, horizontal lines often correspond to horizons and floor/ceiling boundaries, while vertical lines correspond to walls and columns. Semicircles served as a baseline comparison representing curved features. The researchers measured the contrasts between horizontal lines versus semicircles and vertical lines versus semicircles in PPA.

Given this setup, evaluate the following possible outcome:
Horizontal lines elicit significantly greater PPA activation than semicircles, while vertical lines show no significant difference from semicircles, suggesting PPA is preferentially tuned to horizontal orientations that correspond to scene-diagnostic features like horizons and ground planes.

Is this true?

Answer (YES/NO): NO